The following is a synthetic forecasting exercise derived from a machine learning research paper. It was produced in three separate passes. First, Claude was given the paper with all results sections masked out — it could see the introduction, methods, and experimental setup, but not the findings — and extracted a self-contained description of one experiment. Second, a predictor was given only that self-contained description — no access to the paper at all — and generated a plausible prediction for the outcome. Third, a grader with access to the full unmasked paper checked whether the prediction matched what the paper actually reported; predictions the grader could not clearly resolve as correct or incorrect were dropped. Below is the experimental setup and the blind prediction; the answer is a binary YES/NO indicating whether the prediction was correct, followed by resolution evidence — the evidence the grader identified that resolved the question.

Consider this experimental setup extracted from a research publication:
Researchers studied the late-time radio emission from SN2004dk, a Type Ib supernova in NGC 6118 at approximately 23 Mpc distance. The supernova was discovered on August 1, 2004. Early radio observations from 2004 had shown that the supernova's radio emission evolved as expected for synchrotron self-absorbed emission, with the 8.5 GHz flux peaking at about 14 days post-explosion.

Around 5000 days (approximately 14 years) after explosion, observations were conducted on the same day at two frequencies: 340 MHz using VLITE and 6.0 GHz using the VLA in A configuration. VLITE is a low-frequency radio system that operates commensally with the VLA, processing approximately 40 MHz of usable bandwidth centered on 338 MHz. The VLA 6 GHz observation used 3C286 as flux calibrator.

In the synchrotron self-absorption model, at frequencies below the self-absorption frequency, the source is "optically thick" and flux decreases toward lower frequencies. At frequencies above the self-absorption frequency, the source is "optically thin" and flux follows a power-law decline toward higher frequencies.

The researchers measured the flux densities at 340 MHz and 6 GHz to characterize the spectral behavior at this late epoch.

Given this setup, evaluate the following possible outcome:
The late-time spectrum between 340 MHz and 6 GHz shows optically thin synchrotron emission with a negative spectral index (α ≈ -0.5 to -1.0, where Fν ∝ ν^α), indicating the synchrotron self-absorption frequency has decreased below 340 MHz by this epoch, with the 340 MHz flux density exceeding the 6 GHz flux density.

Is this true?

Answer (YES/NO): YES